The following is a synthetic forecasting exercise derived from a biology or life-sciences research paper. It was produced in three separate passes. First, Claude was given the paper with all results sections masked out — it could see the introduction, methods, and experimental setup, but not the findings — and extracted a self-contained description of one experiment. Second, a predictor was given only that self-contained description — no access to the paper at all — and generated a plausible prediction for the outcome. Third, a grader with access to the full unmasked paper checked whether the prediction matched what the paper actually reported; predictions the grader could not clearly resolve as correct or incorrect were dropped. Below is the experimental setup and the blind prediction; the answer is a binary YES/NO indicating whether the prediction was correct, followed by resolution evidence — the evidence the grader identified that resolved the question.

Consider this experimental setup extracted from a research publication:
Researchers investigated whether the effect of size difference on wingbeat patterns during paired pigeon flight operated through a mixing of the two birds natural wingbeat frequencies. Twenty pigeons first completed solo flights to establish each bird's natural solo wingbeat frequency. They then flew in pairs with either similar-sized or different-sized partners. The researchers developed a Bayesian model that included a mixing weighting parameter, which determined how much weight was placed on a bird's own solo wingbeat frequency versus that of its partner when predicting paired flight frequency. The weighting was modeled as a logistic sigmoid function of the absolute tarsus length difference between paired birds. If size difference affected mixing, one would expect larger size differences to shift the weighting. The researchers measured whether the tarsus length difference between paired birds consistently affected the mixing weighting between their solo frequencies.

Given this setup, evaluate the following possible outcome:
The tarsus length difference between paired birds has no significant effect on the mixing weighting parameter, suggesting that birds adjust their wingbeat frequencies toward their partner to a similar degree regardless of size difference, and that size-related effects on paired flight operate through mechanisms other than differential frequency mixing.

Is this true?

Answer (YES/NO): YES